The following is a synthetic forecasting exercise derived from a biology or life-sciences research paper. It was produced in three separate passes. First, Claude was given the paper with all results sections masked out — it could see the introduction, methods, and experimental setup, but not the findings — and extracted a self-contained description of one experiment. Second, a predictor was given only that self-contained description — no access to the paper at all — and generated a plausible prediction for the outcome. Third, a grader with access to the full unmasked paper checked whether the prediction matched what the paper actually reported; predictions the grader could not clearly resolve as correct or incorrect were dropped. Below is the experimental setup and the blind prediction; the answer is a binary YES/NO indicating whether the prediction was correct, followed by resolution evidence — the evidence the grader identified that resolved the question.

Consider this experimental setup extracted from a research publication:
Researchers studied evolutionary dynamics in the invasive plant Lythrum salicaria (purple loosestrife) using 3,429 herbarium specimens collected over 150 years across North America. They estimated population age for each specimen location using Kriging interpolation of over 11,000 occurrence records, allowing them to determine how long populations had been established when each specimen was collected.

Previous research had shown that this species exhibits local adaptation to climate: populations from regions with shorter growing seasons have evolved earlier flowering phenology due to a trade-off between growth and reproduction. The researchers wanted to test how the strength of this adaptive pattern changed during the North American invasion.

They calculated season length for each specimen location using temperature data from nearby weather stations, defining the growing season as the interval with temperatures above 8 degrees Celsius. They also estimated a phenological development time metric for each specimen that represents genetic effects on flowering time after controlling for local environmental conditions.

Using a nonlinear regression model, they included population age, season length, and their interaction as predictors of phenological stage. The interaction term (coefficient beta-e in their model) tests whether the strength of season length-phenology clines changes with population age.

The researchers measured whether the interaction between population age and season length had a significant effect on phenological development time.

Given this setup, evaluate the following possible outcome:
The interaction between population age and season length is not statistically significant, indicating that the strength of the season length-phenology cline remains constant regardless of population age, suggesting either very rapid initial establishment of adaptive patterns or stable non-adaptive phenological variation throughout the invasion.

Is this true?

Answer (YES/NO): NO